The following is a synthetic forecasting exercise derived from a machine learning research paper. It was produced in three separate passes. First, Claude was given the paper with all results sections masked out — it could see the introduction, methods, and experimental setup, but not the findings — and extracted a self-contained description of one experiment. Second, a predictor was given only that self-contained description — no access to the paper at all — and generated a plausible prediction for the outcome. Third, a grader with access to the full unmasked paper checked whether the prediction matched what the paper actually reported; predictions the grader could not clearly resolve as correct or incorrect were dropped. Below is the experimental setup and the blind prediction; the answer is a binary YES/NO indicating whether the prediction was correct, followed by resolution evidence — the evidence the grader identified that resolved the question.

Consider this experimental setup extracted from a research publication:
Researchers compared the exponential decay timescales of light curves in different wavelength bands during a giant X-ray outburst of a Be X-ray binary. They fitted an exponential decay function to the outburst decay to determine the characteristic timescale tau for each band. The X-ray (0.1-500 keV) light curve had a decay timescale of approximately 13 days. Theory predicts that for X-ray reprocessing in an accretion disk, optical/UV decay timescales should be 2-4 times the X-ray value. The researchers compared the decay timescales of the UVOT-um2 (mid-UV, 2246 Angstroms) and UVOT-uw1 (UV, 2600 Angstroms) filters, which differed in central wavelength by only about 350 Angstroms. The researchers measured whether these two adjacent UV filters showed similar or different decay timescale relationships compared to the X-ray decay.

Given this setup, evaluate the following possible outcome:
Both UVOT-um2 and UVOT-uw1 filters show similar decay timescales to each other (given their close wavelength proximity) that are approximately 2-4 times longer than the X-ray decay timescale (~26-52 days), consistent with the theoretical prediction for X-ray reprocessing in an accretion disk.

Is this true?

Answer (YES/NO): NO